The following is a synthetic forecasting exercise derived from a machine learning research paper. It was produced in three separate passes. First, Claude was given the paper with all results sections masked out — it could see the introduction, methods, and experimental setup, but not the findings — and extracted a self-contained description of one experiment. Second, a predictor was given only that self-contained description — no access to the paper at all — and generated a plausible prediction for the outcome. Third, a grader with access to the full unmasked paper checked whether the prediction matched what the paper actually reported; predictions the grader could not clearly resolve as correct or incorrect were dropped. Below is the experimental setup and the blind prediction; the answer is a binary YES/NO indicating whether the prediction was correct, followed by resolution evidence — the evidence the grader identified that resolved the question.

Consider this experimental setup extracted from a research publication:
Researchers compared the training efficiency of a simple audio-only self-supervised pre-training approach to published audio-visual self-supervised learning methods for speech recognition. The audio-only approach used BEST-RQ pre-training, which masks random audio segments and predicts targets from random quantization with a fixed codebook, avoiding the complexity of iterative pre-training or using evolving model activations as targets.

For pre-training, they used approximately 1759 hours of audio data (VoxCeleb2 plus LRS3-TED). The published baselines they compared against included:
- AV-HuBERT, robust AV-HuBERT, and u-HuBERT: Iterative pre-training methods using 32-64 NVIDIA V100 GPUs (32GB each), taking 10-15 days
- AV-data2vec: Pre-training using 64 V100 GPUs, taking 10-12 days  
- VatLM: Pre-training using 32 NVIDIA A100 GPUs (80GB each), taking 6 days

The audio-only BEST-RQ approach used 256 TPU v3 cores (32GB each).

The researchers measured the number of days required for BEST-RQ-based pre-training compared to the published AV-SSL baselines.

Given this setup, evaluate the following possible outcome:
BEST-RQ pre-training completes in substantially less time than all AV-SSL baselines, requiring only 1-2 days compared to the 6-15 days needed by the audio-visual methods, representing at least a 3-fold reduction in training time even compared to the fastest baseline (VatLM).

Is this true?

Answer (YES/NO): NO